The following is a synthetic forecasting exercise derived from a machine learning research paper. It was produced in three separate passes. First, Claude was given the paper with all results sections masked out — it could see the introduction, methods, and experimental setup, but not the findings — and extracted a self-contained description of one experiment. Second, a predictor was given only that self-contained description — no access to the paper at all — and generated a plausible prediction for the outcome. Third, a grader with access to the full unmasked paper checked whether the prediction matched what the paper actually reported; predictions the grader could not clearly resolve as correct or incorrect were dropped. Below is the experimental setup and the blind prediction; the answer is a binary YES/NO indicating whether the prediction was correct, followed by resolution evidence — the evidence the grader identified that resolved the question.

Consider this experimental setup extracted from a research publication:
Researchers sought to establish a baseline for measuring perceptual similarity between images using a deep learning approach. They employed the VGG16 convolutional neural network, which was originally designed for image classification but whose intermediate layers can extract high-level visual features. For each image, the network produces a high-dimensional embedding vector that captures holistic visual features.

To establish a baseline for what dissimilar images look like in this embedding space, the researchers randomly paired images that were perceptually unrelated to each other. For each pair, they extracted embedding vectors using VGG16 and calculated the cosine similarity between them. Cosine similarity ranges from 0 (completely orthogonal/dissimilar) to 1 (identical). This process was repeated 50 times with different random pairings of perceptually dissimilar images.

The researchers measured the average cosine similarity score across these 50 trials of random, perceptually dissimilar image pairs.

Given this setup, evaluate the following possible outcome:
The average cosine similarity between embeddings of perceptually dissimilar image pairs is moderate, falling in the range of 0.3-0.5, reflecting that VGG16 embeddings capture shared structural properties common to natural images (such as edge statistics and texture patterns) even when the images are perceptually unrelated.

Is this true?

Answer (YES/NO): YES